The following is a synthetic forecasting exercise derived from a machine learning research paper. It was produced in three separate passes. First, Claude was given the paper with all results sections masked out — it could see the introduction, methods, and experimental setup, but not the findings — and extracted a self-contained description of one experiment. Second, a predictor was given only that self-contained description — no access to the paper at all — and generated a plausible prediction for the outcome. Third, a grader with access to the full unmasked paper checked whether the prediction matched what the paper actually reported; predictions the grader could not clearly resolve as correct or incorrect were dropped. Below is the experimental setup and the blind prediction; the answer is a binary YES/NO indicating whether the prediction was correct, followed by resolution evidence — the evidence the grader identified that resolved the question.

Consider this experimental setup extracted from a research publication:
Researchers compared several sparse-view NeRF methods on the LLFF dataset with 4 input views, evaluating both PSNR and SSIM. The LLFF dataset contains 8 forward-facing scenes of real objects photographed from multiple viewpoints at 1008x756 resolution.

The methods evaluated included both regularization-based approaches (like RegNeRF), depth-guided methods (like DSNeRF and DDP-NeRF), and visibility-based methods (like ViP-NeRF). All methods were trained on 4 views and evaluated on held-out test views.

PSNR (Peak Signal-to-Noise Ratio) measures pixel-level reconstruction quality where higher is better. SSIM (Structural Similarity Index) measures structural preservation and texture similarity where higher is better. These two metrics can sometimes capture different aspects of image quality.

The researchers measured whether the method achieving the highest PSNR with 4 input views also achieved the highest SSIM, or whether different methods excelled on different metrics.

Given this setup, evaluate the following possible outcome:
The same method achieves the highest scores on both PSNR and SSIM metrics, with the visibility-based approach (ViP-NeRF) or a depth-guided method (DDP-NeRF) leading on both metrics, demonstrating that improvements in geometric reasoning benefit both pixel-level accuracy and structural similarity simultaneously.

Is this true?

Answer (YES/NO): NO